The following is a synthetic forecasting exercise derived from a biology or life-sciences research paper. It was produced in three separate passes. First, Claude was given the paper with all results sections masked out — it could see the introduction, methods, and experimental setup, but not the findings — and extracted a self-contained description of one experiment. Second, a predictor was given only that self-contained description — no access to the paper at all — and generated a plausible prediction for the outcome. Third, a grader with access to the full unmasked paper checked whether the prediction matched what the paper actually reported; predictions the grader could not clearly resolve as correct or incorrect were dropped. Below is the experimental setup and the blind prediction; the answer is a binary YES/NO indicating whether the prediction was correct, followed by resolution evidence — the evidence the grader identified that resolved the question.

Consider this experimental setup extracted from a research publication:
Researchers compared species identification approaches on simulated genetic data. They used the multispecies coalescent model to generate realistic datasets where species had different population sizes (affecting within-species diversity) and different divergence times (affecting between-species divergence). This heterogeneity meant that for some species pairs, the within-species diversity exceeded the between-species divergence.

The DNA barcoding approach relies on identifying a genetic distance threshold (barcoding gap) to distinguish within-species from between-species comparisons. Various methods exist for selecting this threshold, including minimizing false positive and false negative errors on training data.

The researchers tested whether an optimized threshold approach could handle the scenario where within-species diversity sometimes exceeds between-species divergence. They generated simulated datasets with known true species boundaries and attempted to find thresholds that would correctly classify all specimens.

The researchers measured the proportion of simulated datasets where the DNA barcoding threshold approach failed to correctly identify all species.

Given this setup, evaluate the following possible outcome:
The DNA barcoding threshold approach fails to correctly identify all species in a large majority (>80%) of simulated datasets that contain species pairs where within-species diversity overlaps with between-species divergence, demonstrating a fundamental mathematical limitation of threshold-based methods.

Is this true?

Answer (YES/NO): NO